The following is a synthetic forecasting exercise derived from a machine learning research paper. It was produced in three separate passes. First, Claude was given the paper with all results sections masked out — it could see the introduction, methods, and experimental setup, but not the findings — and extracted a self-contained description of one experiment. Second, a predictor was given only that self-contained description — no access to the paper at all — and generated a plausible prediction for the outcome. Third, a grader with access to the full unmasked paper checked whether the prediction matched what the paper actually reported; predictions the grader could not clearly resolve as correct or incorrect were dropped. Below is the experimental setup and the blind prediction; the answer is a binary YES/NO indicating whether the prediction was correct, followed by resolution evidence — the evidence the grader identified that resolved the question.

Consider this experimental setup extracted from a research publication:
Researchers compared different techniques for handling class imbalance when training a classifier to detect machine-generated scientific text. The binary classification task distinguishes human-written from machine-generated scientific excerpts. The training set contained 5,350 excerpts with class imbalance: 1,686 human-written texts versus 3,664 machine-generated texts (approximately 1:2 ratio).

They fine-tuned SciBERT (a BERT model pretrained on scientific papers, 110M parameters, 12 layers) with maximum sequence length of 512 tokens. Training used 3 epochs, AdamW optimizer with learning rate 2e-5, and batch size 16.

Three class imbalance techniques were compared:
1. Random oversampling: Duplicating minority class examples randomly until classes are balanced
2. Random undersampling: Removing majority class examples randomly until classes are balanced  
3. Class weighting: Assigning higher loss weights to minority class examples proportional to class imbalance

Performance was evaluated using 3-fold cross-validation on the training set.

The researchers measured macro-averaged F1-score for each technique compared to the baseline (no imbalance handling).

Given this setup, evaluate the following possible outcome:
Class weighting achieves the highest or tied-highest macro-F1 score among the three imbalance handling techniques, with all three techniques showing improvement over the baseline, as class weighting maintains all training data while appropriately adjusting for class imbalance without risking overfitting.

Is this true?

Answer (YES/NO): NO